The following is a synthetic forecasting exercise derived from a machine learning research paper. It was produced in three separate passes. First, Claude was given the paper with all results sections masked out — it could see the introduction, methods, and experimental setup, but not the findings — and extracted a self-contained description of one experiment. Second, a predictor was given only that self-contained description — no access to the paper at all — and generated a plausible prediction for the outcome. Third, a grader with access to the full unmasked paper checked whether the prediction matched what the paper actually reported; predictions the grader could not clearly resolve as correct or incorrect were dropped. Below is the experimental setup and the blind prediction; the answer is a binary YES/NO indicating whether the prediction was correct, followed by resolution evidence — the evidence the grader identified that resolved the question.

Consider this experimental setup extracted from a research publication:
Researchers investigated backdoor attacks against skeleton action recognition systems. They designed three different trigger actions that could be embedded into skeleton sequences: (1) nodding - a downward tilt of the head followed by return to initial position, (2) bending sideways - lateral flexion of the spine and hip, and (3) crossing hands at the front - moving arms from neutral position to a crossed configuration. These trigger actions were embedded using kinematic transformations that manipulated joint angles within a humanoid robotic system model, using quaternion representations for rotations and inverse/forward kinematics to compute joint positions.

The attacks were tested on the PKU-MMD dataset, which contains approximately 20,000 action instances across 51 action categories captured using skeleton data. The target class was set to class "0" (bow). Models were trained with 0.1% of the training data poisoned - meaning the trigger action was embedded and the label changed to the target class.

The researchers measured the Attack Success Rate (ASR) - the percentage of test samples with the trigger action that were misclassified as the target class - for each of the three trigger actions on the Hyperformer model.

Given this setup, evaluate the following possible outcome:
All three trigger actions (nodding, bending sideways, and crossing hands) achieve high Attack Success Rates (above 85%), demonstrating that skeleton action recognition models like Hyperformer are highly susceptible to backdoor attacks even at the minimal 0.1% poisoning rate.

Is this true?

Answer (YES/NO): NO